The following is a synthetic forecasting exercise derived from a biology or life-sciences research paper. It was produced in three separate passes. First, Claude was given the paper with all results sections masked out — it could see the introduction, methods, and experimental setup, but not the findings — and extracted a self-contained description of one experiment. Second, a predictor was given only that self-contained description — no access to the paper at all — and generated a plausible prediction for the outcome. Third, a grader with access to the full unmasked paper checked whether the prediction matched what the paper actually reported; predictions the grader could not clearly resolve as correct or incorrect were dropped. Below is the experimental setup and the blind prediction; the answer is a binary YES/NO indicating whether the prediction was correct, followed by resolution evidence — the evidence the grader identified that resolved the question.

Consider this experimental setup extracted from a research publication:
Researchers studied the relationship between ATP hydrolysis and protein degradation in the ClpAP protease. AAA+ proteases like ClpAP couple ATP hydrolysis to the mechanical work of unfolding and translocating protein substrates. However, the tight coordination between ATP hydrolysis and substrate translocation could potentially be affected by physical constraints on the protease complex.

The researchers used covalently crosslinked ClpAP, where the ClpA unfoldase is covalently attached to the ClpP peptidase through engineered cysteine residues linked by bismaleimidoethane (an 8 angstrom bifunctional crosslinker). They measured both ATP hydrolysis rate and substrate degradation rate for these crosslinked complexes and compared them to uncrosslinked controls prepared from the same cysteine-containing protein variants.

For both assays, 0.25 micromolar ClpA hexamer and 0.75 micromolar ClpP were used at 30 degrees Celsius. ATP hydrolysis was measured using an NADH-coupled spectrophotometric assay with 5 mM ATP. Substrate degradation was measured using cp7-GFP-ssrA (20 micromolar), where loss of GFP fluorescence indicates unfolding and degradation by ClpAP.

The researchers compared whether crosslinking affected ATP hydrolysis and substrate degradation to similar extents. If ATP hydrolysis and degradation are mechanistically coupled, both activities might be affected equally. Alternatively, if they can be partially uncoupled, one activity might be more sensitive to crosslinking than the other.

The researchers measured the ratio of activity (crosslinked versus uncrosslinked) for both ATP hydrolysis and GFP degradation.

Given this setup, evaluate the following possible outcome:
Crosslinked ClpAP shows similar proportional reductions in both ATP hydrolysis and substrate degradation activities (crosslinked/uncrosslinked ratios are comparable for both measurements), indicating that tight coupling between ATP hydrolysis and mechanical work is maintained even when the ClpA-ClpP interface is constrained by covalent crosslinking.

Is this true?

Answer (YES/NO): YES